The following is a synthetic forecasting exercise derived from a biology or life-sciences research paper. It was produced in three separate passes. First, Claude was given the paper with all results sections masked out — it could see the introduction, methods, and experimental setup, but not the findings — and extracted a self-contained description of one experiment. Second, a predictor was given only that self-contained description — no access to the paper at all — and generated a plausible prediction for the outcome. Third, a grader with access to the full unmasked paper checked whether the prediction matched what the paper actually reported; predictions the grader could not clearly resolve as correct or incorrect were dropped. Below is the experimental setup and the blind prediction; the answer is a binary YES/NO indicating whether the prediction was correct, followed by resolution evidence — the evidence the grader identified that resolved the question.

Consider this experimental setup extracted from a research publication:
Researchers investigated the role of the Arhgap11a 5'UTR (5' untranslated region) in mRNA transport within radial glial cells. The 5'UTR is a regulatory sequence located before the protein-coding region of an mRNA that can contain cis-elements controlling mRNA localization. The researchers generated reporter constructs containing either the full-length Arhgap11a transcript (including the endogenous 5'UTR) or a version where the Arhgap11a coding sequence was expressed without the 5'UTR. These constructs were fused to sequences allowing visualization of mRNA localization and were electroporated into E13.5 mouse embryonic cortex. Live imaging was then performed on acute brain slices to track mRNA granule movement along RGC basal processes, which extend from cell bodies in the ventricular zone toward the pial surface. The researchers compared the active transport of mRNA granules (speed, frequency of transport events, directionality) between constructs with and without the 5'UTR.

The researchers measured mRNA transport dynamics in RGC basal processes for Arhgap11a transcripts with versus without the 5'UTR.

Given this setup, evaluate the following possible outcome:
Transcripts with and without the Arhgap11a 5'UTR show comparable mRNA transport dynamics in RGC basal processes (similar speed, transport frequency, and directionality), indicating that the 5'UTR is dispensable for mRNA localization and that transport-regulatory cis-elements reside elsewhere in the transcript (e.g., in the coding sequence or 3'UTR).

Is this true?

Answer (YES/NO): NO